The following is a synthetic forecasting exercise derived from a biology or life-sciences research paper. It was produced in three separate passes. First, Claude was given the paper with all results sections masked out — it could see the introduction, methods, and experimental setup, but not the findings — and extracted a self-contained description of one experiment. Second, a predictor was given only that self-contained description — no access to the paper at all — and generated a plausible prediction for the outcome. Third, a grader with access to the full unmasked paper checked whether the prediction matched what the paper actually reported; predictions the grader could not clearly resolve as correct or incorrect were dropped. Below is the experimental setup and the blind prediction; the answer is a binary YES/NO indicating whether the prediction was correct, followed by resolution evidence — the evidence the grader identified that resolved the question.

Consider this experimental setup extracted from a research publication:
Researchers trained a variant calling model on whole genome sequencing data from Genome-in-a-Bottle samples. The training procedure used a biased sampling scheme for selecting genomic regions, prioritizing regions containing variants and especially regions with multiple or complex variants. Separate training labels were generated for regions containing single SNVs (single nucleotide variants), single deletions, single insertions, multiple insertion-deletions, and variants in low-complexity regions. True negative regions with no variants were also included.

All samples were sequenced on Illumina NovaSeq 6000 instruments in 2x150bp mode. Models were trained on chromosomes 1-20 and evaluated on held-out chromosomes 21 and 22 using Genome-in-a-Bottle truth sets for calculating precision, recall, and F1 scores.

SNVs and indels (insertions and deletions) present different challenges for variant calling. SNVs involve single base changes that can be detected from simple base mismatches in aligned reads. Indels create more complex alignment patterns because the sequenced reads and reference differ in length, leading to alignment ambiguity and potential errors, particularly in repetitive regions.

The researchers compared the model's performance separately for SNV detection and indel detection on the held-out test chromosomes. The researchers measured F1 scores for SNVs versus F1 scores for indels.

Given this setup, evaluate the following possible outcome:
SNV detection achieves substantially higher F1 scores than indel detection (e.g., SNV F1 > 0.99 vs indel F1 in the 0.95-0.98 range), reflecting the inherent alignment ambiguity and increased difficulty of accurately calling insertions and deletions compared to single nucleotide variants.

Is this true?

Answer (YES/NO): NO